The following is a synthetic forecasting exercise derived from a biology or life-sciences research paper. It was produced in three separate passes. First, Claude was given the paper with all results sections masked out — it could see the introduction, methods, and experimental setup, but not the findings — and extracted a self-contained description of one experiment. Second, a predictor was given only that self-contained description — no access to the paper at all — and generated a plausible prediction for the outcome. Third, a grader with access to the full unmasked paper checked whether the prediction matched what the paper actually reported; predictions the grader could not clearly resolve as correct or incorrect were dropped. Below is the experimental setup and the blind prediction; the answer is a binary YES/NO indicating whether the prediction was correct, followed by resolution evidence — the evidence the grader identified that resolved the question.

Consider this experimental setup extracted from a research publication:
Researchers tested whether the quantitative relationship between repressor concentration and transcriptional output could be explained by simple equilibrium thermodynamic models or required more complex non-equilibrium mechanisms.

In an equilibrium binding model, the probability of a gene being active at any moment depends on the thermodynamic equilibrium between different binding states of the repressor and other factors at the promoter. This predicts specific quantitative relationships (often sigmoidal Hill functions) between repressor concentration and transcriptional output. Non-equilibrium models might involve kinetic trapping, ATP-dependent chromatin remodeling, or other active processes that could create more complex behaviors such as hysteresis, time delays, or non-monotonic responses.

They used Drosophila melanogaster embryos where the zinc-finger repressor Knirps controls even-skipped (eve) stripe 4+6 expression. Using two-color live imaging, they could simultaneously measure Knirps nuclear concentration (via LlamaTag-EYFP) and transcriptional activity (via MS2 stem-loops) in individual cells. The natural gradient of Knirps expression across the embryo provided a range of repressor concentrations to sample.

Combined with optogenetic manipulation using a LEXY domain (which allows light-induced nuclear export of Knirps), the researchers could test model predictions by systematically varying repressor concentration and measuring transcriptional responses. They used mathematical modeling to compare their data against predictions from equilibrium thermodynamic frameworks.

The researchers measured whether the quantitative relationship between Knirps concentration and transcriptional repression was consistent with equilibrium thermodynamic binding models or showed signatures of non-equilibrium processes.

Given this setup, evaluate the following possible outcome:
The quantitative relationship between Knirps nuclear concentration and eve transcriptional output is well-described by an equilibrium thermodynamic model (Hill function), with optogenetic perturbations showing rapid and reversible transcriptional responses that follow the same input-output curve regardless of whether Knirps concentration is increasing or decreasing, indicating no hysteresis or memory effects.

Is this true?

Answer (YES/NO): YES